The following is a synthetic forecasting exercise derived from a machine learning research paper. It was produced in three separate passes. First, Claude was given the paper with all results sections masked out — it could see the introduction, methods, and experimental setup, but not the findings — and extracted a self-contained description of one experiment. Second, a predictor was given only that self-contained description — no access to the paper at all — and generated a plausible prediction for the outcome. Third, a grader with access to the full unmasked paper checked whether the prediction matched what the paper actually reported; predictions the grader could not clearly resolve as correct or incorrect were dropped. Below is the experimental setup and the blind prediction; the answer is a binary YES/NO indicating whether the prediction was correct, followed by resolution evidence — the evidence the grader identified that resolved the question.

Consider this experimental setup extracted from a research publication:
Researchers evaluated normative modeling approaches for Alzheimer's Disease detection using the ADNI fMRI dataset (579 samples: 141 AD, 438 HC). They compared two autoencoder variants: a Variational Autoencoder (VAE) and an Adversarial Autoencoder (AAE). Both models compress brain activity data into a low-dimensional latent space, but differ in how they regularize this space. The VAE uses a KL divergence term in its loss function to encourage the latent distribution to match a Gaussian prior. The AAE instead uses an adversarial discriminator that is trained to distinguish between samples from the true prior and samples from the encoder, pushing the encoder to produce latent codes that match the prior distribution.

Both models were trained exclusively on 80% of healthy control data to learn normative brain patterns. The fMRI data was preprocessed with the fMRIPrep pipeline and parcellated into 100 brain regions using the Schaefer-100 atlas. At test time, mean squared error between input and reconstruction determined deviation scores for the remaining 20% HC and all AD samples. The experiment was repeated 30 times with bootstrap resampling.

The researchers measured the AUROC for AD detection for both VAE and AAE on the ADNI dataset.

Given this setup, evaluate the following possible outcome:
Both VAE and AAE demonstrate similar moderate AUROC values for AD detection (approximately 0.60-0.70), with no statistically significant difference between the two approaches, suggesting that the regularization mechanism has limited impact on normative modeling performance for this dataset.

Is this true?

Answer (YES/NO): NO